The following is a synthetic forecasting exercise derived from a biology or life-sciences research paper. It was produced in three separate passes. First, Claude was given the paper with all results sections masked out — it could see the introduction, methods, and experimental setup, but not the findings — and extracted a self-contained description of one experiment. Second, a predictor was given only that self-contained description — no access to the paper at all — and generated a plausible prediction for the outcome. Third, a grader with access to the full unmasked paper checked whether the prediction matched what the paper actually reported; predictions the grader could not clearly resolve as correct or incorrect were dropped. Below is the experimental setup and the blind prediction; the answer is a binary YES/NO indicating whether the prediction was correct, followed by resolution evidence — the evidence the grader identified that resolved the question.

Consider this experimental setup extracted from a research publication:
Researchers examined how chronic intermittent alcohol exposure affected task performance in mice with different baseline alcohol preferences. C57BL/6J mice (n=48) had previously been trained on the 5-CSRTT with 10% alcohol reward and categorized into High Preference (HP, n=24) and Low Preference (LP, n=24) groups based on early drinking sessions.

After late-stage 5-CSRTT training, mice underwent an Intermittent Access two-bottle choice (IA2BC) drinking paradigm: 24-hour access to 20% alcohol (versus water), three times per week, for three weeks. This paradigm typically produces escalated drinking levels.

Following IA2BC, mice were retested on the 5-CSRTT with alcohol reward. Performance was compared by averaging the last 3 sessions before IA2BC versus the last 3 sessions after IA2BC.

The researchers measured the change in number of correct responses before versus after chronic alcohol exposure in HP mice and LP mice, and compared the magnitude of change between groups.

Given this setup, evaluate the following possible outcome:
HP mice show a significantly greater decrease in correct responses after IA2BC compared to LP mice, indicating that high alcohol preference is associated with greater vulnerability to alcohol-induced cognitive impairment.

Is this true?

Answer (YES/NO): NO